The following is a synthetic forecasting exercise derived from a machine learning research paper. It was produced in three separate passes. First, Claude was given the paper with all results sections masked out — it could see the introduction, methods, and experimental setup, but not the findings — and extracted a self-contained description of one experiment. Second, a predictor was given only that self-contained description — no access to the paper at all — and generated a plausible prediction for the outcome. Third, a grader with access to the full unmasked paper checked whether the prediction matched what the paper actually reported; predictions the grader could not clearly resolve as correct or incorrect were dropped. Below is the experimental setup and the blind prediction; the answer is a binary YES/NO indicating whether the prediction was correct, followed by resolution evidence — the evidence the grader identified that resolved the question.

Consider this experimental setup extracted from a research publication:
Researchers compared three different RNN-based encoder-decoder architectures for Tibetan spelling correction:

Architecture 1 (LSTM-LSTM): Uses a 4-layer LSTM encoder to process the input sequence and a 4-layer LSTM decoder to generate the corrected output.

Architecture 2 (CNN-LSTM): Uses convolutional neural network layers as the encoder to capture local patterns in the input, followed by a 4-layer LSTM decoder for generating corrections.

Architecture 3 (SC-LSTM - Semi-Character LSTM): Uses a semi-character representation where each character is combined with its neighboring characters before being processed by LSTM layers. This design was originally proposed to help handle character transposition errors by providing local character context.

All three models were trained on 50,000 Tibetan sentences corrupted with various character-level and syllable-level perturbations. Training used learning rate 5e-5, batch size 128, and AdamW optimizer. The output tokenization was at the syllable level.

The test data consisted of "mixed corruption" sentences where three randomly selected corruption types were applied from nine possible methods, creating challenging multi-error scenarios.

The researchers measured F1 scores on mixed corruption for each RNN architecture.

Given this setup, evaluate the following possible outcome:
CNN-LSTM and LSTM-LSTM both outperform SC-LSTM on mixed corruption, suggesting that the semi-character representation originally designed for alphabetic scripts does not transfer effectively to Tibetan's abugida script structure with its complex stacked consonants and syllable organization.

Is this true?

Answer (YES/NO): YES